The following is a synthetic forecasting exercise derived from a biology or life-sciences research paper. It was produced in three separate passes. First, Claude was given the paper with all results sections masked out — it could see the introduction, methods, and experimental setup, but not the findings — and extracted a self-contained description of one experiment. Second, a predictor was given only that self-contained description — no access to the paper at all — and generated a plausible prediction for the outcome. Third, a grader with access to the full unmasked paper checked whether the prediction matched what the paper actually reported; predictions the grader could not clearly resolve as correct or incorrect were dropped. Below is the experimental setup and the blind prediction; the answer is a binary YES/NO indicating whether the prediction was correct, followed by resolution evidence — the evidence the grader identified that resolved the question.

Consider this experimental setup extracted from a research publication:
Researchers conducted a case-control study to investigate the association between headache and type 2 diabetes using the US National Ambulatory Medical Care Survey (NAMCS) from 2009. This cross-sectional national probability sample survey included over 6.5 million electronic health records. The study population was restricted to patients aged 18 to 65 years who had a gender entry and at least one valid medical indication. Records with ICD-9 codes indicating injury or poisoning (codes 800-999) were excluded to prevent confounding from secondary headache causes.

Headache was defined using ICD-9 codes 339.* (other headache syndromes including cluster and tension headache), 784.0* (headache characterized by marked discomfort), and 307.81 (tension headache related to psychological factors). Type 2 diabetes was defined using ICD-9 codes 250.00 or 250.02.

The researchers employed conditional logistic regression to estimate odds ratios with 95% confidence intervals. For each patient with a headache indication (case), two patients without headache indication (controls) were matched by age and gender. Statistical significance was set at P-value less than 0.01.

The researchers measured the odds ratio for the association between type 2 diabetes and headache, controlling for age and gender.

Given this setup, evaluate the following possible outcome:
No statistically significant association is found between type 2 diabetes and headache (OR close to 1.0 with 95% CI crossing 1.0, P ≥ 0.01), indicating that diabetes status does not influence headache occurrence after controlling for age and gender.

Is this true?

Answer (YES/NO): NO